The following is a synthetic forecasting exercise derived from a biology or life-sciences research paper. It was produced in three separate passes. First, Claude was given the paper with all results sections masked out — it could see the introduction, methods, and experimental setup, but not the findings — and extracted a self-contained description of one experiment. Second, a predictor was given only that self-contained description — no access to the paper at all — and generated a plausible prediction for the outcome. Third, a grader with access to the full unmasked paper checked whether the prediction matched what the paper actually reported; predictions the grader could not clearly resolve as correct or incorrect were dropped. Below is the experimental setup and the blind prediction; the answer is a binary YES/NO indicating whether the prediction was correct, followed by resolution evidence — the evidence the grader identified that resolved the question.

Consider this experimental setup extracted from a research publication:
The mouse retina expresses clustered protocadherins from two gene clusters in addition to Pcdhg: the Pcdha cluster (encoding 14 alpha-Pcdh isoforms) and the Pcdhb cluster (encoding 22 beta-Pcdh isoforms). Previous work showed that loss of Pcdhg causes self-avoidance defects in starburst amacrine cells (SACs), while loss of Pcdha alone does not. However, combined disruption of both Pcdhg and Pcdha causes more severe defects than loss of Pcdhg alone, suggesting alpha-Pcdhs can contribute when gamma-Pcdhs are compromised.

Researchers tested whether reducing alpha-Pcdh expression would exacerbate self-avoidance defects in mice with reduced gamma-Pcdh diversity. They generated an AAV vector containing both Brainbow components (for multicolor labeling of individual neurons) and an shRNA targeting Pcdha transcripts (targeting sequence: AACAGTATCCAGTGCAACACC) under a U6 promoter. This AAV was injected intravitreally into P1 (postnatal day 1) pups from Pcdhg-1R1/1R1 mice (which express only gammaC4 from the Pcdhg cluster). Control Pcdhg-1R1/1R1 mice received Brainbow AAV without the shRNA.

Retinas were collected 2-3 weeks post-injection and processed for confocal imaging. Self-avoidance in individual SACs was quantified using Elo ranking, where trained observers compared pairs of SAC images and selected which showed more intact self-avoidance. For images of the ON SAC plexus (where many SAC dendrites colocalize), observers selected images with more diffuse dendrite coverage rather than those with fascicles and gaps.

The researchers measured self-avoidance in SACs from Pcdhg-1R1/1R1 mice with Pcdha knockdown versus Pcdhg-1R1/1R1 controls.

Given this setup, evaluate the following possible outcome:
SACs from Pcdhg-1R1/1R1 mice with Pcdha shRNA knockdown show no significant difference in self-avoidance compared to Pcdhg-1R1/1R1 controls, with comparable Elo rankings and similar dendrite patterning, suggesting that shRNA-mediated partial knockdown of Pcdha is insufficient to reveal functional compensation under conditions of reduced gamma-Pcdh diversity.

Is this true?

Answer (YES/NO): NO